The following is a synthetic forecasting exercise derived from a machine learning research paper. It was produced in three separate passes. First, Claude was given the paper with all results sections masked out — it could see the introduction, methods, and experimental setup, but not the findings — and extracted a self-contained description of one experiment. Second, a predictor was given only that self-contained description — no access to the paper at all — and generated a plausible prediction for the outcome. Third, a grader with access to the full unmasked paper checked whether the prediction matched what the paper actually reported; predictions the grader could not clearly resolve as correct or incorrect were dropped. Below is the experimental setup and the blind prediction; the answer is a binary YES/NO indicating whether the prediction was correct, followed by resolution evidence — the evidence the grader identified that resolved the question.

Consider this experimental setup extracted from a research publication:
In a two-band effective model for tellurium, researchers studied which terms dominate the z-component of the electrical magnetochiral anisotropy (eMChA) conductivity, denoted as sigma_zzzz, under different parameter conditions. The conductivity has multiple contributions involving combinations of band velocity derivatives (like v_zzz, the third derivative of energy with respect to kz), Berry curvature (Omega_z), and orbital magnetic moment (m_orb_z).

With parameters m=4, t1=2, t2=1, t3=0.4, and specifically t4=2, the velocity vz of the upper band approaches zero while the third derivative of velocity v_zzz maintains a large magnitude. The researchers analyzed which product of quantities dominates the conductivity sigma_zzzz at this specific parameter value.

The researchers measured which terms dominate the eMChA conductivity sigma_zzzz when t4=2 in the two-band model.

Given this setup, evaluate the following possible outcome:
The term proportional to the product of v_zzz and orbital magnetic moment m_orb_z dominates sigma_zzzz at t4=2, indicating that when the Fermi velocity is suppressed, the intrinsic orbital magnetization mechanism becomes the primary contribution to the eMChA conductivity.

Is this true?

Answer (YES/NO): YES